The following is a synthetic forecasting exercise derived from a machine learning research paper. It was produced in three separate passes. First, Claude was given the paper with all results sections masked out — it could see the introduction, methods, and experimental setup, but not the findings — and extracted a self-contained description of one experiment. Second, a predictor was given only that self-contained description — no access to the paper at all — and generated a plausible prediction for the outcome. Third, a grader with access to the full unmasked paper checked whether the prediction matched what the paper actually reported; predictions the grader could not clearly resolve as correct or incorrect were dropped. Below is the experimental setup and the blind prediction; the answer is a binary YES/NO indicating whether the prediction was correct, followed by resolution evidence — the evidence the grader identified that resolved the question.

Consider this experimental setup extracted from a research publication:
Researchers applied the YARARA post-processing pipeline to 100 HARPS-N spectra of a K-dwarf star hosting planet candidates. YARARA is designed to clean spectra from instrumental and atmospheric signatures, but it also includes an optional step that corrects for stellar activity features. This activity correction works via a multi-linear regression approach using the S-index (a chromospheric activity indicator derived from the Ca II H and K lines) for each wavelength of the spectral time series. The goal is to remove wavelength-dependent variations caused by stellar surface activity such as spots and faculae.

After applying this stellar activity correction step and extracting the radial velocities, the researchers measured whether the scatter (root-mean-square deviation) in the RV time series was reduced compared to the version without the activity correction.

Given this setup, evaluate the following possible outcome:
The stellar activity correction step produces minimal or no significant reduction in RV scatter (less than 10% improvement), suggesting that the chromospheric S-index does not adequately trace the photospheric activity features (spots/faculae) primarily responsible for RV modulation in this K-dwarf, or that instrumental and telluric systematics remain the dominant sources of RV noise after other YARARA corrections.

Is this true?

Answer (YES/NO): YES